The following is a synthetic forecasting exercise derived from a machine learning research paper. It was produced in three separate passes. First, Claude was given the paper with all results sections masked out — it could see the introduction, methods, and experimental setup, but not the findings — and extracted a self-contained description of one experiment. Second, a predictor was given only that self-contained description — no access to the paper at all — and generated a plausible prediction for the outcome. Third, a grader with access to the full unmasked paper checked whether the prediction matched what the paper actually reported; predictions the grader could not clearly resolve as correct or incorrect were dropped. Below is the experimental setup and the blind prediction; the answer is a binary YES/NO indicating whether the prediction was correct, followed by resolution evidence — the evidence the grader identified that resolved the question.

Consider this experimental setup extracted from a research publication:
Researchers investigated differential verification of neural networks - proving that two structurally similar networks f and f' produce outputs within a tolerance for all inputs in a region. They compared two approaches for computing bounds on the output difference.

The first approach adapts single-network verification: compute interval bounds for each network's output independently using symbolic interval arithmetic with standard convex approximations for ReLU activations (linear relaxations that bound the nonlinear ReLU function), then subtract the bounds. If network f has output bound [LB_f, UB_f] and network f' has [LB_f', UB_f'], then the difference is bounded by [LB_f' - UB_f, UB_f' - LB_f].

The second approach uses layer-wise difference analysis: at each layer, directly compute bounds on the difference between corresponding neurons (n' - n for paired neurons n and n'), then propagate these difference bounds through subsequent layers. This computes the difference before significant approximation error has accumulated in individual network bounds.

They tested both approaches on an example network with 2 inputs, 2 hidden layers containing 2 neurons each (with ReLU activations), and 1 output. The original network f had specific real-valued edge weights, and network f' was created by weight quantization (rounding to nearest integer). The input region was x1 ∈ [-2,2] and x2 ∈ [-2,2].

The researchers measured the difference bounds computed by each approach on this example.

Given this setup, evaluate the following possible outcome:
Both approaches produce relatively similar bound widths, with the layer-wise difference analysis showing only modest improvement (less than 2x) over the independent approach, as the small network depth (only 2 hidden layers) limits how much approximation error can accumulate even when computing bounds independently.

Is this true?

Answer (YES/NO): NO